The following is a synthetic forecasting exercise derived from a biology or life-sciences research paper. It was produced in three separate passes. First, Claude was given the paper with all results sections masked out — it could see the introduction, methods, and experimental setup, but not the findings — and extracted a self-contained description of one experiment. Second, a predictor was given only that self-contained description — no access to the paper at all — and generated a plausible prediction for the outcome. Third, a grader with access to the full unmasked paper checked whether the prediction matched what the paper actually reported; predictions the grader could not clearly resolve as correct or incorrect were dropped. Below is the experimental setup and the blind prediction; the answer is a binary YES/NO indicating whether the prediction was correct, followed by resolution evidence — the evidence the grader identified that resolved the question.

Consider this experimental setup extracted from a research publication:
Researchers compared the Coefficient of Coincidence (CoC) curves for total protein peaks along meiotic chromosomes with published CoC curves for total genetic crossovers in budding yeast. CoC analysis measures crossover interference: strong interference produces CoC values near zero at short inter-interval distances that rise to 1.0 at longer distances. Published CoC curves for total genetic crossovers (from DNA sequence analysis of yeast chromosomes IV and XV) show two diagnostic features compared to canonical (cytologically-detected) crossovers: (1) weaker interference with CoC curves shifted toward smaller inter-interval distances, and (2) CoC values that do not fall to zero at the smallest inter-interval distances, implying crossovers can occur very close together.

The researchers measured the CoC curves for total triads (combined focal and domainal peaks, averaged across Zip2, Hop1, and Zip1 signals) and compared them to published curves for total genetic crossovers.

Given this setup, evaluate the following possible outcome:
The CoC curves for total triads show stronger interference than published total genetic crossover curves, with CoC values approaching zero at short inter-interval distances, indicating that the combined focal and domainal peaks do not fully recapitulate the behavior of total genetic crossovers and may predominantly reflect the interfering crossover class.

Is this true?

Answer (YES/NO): NO